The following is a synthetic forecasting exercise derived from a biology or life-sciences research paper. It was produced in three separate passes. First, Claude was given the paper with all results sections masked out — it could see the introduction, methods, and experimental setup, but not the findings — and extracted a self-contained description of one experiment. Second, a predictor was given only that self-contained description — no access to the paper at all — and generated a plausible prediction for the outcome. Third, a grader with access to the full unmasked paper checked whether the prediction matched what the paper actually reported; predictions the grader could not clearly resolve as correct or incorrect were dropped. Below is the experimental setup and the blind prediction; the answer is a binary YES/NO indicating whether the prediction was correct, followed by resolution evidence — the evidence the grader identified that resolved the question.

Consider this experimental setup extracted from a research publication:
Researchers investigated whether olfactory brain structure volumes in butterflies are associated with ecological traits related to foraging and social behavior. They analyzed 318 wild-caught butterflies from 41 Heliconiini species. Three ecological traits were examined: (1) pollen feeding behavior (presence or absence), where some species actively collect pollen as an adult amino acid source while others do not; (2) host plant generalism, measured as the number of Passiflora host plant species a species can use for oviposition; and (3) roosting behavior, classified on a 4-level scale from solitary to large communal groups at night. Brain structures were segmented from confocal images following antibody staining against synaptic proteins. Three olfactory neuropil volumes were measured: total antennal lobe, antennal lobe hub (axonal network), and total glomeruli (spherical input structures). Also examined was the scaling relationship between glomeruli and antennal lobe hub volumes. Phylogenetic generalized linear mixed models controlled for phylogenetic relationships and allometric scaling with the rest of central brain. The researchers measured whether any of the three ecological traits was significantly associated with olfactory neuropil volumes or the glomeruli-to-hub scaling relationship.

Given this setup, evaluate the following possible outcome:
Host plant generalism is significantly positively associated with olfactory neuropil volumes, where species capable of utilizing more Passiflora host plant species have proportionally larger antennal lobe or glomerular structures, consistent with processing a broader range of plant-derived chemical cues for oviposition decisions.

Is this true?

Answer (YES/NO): NO